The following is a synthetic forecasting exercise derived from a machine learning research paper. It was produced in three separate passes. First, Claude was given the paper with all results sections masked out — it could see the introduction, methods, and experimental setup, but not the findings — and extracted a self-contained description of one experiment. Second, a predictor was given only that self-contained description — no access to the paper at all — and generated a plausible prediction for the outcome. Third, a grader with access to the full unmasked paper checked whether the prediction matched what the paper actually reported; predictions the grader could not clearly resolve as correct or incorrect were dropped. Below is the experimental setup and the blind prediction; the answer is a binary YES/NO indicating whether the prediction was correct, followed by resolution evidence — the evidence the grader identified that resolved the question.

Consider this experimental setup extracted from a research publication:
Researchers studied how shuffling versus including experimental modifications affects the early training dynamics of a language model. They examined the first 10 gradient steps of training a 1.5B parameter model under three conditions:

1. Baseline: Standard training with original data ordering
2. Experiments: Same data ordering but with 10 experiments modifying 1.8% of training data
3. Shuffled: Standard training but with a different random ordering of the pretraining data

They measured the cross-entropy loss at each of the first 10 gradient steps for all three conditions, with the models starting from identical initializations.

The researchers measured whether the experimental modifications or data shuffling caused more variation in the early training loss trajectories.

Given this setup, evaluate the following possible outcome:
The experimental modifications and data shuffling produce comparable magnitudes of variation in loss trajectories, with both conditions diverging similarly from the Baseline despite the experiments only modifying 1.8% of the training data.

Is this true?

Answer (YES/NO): NO